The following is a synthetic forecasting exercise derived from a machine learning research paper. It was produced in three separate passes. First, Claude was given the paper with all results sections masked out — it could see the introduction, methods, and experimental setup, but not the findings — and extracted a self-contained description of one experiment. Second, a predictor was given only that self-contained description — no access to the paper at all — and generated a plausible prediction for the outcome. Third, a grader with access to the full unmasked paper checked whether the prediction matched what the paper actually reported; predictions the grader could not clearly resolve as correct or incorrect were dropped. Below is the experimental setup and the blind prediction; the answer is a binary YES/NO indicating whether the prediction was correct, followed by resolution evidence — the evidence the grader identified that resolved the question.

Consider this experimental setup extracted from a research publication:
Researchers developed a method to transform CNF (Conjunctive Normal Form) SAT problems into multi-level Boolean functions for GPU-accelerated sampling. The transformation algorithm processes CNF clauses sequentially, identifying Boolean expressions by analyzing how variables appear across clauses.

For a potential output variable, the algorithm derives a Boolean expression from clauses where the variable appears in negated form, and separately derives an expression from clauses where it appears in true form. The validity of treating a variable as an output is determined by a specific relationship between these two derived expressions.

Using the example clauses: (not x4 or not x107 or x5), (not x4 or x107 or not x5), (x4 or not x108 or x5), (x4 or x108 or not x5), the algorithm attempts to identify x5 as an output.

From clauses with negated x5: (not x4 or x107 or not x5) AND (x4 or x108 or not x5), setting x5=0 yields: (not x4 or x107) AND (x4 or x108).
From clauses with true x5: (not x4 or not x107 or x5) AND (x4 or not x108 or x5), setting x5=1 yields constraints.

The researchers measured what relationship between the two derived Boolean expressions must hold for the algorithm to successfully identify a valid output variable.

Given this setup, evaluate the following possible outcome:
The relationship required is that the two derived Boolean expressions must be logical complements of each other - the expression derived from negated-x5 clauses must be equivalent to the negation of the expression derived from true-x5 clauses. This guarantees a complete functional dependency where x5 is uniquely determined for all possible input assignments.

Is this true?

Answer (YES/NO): YES